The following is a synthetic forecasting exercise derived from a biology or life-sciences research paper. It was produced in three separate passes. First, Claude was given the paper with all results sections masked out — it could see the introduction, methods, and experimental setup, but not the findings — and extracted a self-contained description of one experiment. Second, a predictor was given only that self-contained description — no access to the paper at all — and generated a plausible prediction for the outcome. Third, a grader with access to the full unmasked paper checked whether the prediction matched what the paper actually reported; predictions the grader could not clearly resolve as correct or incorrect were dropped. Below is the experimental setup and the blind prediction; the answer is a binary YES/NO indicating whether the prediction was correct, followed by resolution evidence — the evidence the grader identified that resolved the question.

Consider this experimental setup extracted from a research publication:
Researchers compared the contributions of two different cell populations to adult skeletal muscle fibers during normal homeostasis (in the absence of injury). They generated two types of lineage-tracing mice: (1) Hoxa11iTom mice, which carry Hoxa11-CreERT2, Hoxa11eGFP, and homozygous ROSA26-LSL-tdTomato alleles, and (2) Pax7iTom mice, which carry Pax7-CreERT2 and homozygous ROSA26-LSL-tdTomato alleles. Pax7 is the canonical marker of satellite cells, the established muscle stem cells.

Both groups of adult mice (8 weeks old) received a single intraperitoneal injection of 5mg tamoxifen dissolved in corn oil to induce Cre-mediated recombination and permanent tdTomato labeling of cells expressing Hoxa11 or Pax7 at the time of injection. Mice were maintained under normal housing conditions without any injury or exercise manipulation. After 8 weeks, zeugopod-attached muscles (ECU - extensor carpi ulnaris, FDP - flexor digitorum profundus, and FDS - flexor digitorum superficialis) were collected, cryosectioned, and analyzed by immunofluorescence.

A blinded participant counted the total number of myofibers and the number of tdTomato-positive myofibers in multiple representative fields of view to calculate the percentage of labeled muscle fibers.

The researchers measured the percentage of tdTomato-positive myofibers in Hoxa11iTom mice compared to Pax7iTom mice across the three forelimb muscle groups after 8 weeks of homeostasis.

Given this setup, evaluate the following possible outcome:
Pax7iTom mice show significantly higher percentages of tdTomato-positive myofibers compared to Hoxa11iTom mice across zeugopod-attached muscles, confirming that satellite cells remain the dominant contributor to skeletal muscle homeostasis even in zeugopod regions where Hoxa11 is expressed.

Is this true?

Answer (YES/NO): NO